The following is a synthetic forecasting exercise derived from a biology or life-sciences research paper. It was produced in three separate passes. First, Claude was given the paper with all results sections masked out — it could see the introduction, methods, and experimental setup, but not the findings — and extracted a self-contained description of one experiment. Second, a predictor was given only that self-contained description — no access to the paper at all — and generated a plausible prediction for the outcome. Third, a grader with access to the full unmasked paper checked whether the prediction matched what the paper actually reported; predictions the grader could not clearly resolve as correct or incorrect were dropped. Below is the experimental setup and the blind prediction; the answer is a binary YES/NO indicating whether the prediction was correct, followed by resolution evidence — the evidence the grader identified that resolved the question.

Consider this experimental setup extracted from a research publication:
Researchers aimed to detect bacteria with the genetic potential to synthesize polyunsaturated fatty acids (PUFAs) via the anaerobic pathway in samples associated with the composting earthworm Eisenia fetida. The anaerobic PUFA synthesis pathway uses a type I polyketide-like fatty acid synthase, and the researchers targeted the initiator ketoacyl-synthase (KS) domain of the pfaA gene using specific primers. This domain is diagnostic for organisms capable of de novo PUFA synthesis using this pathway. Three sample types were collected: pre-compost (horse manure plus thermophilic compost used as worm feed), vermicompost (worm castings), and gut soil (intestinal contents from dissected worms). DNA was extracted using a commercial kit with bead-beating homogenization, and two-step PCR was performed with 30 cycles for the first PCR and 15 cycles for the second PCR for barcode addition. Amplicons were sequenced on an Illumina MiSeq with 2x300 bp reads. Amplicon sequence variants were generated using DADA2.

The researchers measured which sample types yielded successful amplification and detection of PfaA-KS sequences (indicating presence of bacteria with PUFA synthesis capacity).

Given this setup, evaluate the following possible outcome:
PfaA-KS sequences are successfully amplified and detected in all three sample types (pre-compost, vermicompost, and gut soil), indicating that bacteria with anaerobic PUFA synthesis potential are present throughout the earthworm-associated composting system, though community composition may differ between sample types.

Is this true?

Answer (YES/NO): YES